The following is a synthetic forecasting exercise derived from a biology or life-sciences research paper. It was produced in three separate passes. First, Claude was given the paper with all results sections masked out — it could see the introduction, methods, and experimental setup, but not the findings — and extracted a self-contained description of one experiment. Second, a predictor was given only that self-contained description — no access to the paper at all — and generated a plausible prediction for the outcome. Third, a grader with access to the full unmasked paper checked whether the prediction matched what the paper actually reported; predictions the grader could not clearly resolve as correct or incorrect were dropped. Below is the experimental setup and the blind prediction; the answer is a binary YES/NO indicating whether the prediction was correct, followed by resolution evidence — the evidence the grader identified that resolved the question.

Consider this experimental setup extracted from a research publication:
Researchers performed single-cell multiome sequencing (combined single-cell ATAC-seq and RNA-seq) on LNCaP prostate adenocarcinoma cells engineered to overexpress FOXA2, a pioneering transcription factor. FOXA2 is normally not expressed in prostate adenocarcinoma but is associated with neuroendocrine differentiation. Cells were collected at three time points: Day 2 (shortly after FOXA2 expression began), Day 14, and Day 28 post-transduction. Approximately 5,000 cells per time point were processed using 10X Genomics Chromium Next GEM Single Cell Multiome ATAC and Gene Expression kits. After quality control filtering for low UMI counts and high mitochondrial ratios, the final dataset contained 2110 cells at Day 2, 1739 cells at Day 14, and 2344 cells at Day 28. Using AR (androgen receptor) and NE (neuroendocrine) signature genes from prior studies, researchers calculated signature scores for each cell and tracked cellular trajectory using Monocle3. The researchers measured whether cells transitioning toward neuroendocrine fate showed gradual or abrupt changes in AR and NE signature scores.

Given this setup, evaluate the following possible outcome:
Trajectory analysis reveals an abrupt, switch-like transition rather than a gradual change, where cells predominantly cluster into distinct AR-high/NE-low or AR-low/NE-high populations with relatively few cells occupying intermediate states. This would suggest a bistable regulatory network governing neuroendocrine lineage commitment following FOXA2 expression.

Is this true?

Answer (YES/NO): NO